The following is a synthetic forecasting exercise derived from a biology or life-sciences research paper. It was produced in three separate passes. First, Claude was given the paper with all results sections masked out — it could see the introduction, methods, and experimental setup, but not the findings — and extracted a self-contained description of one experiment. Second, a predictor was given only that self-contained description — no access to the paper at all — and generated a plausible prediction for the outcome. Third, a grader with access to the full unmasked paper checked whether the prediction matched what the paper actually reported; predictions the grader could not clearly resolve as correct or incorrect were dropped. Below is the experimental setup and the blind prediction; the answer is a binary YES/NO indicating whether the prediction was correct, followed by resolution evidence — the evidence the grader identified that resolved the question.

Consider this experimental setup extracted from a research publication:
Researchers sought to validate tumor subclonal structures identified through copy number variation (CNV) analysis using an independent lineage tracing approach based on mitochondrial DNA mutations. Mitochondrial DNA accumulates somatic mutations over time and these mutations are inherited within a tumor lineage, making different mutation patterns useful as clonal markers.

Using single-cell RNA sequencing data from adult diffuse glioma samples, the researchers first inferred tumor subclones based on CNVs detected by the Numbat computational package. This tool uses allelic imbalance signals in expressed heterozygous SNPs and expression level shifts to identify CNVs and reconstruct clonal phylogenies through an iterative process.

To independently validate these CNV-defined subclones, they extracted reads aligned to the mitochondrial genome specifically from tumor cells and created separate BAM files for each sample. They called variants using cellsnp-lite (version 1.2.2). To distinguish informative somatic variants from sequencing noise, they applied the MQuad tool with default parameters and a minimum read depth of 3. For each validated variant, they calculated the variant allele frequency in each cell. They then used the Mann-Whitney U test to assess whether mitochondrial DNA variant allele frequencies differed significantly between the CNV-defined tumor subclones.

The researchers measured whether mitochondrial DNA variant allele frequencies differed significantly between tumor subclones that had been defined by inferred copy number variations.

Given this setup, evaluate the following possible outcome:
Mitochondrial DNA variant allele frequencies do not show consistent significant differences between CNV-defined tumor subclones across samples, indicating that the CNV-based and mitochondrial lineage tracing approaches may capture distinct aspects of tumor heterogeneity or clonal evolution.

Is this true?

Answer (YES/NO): NO